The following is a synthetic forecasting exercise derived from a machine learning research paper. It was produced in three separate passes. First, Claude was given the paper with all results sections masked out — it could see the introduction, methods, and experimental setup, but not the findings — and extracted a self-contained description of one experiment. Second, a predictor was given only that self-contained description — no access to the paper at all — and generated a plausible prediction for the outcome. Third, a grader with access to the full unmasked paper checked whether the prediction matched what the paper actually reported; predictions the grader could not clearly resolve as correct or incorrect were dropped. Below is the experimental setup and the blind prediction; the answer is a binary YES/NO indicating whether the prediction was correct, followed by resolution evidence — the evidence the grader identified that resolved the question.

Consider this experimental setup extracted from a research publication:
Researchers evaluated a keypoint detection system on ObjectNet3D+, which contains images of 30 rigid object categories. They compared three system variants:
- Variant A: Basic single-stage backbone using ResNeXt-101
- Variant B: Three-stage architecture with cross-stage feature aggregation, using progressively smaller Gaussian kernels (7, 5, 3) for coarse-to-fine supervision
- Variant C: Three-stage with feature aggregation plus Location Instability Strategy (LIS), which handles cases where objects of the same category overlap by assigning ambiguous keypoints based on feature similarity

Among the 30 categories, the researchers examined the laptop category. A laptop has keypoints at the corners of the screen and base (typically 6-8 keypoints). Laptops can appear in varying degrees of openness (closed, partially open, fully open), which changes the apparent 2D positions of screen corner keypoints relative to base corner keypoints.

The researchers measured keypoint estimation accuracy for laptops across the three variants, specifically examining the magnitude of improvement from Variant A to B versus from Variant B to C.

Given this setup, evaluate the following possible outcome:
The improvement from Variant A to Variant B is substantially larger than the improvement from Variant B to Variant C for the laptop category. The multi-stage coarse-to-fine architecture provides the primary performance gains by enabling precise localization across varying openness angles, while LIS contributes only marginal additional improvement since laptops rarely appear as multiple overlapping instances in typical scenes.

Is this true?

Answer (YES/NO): NO